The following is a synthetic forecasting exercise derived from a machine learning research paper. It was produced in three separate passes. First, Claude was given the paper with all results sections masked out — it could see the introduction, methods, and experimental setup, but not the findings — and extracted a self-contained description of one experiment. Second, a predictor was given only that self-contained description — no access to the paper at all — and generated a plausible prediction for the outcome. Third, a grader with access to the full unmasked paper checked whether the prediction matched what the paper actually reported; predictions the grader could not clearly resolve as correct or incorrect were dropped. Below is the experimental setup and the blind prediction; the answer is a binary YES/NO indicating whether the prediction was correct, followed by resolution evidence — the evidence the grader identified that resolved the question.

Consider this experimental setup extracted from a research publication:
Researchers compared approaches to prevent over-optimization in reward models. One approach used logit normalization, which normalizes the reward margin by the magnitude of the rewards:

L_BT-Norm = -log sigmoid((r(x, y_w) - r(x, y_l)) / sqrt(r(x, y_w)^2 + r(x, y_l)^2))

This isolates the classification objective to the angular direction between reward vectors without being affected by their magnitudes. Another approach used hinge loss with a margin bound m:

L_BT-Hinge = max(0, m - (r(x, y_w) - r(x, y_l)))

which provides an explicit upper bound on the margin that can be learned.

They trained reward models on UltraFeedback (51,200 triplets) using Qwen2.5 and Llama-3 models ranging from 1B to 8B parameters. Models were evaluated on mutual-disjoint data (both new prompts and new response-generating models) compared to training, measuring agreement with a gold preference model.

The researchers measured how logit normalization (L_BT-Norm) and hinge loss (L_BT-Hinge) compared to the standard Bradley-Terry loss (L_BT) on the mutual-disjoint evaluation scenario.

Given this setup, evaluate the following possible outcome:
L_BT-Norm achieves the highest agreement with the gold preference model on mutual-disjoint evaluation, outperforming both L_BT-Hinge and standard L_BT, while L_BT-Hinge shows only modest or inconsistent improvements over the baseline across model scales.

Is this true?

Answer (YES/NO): NO